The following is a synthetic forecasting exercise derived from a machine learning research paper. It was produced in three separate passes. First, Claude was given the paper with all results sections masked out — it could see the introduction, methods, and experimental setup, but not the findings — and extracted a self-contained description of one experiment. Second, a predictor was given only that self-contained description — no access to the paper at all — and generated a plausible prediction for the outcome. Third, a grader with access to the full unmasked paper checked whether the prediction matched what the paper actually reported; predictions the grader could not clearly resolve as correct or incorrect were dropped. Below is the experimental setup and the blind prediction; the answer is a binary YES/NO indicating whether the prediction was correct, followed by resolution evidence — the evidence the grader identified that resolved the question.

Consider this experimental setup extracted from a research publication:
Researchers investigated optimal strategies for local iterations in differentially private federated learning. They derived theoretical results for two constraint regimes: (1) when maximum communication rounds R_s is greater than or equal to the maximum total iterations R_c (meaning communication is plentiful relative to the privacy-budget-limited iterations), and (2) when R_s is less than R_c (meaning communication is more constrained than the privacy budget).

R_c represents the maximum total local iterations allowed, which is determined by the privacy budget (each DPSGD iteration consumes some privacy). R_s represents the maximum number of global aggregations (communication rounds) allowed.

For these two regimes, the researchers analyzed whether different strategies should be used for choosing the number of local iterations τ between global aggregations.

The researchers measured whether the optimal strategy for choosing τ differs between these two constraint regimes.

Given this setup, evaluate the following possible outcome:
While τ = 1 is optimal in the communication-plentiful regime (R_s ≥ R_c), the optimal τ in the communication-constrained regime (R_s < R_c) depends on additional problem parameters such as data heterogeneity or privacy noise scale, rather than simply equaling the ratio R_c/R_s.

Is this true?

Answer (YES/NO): YES